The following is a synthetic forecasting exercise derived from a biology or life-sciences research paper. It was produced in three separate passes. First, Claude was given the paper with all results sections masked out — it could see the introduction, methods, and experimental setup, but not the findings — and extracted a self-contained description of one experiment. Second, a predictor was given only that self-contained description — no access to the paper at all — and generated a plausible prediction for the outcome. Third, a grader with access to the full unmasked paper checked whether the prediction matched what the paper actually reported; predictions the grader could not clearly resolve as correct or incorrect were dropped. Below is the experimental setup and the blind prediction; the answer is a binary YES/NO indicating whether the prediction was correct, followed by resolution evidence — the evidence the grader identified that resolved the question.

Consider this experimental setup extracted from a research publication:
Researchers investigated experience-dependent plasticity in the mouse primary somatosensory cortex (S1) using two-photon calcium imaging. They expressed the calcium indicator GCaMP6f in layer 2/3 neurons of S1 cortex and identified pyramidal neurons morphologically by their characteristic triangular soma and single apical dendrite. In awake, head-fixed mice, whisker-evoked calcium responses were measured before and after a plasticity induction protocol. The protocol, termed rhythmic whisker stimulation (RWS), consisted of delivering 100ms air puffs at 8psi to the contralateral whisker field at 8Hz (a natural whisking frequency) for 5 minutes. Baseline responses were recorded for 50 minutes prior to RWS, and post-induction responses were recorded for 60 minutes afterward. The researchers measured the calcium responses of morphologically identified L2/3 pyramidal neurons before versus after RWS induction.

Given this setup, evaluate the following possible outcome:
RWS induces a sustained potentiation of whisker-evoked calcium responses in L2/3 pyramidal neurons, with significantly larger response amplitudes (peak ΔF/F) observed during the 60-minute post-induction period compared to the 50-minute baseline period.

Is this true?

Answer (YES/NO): YES